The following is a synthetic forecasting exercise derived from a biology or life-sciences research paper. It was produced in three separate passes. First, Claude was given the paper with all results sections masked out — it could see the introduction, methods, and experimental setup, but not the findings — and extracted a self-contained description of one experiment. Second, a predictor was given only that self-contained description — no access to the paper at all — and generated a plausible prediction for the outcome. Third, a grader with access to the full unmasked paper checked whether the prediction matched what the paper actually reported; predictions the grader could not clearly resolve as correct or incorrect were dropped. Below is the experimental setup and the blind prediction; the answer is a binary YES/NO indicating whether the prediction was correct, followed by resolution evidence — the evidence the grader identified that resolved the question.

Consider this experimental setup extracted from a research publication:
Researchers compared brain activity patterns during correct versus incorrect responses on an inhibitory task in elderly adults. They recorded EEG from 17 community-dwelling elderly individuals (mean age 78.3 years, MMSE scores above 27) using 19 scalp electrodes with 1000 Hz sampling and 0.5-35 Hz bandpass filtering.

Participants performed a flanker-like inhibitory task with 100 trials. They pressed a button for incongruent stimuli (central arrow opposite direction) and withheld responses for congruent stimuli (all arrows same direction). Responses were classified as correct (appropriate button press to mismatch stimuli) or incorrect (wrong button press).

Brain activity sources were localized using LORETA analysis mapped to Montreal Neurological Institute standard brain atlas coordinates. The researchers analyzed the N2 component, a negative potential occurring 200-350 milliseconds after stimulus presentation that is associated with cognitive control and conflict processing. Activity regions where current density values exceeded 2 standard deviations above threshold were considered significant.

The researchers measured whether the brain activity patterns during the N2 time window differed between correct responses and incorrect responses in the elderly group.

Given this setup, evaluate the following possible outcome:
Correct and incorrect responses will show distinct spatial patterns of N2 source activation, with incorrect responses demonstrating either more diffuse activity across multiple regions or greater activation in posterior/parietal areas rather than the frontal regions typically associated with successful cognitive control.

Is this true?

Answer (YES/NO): NO